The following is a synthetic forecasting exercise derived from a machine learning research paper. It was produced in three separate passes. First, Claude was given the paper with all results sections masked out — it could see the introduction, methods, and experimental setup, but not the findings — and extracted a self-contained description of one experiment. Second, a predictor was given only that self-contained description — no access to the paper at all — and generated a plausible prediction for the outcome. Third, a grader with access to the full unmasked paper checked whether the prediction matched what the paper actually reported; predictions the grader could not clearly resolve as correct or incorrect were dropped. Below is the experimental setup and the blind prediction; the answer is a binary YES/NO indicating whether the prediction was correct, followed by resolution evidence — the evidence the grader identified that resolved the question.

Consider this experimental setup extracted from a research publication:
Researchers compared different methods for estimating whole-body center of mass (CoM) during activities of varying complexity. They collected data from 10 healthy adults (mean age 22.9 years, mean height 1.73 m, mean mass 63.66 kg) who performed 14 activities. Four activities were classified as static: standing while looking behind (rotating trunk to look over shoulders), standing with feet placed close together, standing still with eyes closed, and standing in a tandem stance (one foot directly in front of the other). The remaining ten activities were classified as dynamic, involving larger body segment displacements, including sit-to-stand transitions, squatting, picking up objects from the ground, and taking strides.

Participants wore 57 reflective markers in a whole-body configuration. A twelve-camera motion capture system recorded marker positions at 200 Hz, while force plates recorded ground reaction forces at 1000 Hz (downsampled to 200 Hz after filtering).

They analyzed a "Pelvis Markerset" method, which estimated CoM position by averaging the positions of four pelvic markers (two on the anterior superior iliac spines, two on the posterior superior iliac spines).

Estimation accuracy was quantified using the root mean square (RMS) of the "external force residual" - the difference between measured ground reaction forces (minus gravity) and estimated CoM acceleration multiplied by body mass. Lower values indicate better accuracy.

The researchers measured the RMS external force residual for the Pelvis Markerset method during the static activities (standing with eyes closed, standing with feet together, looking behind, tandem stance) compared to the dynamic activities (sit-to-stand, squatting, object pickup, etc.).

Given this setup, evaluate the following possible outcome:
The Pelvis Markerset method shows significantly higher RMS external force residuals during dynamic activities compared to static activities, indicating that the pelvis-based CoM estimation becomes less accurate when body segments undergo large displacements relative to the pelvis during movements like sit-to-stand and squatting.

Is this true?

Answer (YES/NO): YES